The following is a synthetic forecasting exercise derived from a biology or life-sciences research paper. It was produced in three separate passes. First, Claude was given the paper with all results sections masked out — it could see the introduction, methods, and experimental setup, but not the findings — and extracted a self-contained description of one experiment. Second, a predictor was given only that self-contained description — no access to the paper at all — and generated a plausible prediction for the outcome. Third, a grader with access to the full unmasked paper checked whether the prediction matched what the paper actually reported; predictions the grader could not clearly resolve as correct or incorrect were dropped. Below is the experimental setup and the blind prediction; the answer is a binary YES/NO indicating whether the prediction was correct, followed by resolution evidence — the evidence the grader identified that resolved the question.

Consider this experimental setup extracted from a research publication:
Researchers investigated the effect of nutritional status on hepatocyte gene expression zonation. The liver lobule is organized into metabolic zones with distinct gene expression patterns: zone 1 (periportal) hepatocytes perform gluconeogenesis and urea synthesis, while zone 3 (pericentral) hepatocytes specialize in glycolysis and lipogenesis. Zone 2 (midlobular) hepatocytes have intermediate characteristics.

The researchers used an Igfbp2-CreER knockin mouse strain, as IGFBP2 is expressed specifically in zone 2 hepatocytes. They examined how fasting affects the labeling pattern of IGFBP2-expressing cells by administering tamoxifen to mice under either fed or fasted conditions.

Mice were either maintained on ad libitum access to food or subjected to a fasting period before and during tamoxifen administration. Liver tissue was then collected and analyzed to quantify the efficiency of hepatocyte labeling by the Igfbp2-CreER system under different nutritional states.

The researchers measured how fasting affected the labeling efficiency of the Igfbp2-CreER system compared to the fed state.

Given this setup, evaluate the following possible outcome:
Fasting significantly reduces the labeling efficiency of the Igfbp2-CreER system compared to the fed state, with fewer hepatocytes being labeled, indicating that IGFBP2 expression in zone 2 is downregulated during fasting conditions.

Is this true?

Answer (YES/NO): NO